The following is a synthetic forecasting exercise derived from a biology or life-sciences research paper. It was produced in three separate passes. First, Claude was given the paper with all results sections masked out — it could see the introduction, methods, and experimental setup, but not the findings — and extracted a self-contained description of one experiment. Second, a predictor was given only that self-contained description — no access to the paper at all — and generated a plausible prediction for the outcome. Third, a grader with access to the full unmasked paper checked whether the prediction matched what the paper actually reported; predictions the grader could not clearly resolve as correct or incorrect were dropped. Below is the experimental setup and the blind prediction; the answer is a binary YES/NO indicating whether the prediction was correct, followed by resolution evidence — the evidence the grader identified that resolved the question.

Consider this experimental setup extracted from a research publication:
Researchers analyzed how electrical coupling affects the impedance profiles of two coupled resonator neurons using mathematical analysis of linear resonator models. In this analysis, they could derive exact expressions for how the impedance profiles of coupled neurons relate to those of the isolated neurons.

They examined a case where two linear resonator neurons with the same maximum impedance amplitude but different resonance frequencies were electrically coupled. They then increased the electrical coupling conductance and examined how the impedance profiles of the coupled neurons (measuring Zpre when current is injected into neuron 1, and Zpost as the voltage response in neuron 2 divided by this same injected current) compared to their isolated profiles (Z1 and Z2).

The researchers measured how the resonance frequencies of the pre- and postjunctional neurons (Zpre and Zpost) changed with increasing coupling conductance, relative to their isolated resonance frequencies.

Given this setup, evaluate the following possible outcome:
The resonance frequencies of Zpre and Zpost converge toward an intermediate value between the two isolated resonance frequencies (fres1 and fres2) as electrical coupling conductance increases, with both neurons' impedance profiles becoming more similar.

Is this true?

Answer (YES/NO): YES